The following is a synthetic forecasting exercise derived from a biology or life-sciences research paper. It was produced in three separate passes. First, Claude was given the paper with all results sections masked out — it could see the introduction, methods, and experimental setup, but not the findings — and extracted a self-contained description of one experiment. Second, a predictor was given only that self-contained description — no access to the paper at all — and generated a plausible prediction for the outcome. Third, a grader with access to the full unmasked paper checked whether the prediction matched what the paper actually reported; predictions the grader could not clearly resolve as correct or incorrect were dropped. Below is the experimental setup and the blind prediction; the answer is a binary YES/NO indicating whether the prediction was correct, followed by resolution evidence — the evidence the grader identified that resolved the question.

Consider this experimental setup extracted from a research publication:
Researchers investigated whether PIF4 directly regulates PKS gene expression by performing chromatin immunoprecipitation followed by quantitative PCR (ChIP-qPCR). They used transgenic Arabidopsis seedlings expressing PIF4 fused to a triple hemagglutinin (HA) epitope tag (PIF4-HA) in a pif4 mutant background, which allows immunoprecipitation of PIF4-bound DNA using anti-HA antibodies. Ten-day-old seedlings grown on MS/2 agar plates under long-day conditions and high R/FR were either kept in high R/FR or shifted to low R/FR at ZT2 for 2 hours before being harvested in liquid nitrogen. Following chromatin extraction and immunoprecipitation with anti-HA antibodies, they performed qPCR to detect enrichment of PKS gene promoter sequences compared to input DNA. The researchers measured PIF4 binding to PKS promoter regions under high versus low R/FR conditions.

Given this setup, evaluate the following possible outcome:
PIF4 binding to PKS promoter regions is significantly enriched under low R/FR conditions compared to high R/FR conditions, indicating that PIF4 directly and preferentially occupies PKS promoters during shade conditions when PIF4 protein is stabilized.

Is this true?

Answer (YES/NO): YES